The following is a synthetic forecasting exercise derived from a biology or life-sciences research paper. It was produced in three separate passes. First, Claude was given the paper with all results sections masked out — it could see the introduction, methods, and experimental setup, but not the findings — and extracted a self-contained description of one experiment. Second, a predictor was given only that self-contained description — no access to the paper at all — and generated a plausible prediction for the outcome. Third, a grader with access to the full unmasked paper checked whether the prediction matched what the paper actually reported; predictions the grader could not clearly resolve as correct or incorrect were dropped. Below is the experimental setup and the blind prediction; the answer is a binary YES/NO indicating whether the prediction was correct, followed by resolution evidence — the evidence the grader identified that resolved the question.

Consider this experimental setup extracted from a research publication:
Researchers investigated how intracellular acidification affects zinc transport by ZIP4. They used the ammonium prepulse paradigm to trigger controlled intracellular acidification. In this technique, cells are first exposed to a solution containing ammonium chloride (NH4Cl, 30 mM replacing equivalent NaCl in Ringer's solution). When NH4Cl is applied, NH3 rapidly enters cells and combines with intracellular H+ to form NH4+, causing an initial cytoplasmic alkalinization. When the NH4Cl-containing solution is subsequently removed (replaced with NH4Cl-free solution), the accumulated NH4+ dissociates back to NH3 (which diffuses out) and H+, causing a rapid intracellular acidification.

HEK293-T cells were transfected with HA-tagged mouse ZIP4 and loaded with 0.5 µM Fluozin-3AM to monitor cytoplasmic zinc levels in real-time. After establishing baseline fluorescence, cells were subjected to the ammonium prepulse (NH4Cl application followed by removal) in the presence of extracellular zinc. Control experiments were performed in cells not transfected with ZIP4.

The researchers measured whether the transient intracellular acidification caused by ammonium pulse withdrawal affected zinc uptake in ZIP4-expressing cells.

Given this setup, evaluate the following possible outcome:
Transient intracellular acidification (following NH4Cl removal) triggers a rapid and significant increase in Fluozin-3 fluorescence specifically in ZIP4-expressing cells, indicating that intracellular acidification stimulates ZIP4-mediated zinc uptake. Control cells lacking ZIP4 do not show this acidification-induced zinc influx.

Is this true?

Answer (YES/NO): NO